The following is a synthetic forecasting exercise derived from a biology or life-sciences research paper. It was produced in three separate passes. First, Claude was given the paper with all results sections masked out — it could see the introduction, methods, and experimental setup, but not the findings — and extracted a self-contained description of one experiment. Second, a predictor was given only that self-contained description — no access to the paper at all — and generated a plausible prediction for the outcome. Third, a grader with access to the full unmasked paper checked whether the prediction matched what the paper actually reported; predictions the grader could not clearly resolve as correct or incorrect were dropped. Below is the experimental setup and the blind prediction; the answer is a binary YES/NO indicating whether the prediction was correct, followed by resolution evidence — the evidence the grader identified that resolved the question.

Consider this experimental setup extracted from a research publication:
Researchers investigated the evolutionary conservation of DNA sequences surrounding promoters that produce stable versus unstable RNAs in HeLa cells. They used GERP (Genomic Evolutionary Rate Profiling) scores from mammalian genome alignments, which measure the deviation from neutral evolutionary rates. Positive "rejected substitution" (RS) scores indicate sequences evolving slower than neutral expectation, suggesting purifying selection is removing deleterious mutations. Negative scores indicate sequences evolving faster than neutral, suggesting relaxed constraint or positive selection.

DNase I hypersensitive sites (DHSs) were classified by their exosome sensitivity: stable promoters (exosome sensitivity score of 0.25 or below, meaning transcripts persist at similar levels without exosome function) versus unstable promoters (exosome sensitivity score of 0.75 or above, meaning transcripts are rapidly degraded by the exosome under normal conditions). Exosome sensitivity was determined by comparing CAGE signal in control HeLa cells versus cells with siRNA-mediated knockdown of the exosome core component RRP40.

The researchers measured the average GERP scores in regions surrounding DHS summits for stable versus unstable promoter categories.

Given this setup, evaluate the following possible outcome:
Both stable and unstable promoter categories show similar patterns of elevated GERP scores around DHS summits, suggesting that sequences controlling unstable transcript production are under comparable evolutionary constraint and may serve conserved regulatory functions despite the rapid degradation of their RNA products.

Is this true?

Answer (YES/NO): NO